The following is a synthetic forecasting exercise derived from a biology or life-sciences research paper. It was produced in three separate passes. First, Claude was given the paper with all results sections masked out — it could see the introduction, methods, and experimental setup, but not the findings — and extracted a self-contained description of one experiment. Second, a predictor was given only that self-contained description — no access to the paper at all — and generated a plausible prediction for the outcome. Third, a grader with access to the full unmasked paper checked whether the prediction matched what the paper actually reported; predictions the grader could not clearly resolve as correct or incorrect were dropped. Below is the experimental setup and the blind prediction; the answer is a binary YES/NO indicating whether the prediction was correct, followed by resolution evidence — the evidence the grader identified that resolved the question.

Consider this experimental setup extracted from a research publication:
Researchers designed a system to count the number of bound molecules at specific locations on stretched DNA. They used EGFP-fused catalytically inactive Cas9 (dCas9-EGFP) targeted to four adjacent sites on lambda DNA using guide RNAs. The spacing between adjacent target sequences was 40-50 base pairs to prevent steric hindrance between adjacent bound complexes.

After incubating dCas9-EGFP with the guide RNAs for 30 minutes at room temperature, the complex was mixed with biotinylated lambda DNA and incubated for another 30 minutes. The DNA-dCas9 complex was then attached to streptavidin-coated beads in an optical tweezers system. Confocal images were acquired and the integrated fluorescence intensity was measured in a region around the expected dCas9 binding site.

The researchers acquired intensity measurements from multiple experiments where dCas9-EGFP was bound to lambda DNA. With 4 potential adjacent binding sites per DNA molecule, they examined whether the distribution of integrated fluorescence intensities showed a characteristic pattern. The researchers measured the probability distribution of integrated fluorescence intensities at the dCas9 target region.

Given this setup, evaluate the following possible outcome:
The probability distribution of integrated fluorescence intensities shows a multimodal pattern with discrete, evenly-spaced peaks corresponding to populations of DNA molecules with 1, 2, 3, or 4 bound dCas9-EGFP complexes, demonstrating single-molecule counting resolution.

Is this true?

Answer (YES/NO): YES